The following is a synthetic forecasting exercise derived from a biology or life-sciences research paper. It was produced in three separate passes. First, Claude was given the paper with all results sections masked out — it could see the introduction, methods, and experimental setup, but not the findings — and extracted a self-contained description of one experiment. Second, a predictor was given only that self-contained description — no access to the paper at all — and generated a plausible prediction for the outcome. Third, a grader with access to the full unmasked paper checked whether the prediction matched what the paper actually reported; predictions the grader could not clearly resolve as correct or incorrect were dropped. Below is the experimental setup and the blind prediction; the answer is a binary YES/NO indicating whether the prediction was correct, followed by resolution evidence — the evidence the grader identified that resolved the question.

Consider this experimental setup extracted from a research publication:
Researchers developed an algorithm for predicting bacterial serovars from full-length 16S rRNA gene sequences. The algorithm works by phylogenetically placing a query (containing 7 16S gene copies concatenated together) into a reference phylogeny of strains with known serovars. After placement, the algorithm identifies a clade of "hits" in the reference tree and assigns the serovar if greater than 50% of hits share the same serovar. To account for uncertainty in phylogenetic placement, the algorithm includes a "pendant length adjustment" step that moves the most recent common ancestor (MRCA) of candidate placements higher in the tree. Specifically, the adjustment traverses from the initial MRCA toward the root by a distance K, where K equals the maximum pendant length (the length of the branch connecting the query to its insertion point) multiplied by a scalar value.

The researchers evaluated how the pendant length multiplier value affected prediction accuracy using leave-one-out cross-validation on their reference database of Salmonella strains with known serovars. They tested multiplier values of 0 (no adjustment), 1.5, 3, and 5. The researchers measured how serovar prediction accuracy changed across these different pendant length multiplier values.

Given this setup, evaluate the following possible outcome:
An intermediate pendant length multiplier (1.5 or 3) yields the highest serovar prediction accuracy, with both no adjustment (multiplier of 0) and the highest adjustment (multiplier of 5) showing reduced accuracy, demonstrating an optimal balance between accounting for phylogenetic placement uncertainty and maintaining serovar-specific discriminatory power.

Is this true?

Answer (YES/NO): NO